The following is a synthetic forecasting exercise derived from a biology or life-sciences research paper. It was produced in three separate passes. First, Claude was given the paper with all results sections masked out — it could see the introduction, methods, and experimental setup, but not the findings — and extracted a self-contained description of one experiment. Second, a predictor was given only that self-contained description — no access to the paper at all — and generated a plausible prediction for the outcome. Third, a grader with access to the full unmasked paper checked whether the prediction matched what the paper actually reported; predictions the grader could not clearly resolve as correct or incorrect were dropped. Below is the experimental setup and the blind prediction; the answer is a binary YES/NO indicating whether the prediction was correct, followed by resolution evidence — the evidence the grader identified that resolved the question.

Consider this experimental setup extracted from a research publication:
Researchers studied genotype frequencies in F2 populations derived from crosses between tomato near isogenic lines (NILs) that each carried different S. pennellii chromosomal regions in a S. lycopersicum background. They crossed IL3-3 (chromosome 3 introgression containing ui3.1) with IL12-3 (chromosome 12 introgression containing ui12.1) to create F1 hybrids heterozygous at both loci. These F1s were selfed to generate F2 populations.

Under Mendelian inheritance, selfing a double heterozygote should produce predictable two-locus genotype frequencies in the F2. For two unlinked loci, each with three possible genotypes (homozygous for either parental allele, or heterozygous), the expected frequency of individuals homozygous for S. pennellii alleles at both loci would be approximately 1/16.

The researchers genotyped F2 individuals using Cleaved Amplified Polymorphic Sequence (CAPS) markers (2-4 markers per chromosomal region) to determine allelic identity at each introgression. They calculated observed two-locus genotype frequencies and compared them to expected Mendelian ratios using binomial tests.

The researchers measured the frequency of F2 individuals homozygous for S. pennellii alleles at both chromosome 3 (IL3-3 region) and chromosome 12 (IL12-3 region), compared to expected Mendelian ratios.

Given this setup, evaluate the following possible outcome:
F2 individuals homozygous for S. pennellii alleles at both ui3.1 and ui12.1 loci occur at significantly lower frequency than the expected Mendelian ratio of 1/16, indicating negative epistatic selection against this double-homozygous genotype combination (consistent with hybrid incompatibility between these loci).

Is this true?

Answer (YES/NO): NO